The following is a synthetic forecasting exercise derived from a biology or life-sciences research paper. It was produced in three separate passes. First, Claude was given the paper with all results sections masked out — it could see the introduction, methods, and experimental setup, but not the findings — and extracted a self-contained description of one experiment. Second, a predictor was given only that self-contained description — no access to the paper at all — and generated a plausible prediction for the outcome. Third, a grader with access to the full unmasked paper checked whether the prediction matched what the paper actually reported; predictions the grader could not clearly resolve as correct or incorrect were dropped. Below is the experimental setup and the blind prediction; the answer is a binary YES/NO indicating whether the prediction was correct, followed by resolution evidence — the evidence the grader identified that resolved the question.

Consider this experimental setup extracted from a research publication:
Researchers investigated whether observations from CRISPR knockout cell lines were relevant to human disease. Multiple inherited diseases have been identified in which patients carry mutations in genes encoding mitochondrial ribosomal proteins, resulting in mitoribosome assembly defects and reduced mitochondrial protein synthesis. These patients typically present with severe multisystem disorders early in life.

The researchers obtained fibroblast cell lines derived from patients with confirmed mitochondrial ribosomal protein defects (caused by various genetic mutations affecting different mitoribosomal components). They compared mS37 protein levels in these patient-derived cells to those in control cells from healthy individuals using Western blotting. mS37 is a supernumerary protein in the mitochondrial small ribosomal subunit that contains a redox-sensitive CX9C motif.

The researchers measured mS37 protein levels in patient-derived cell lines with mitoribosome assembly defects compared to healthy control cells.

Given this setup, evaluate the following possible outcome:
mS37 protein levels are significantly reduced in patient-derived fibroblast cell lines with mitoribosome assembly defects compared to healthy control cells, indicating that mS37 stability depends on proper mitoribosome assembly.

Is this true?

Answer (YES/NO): YES